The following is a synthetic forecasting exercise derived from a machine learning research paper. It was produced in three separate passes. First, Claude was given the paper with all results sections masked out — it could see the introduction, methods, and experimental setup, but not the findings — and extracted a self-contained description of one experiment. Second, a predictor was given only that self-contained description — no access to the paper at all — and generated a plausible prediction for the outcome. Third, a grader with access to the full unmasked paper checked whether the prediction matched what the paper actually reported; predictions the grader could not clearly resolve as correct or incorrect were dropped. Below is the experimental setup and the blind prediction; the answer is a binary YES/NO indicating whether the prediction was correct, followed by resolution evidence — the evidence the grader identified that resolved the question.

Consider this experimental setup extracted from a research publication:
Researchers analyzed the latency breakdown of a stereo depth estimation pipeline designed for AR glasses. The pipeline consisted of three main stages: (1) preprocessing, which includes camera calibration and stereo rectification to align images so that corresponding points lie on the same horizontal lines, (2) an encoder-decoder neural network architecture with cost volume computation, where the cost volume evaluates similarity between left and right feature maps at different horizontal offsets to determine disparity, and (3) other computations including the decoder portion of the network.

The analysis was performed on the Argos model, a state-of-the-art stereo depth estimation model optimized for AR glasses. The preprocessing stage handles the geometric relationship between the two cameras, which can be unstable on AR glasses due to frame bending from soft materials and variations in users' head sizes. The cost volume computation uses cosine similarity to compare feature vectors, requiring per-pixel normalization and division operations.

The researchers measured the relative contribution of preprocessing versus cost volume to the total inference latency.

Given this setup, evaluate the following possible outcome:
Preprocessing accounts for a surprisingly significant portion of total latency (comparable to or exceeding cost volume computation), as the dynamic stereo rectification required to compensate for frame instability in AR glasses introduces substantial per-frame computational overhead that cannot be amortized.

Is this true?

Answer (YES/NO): YES